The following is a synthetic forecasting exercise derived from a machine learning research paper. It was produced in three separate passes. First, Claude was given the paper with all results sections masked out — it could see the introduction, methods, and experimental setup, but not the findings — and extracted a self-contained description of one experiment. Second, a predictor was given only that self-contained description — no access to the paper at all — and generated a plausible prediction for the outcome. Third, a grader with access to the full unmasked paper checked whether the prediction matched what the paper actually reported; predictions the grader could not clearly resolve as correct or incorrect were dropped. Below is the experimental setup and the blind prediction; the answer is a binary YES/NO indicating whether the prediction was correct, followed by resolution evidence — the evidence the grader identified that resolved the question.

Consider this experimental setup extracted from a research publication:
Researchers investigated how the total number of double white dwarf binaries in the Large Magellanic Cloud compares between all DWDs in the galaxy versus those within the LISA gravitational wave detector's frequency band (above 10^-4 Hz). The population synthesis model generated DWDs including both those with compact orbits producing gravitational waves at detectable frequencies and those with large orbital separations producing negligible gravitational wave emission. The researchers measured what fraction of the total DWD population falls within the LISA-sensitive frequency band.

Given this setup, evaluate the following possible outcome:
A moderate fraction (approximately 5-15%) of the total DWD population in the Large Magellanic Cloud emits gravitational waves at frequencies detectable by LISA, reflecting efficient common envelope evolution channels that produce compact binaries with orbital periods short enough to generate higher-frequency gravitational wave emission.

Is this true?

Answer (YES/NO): NO